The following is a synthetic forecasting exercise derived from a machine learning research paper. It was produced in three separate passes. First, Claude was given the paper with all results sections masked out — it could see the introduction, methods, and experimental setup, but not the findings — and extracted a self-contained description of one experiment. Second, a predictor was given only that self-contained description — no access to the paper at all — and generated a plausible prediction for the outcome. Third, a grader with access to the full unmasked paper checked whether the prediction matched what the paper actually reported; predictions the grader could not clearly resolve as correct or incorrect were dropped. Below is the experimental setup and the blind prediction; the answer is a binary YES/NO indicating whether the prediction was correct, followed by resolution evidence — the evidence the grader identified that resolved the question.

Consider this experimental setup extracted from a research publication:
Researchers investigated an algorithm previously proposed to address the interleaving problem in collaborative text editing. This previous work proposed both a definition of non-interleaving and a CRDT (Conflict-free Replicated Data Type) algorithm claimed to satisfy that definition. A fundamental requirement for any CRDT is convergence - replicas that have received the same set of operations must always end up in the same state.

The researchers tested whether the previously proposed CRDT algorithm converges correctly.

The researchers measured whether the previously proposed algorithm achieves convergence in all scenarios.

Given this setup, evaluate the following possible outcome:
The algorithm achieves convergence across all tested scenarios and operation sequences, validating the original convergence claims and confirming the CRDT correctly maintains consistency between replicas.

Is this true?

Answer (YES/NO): NO